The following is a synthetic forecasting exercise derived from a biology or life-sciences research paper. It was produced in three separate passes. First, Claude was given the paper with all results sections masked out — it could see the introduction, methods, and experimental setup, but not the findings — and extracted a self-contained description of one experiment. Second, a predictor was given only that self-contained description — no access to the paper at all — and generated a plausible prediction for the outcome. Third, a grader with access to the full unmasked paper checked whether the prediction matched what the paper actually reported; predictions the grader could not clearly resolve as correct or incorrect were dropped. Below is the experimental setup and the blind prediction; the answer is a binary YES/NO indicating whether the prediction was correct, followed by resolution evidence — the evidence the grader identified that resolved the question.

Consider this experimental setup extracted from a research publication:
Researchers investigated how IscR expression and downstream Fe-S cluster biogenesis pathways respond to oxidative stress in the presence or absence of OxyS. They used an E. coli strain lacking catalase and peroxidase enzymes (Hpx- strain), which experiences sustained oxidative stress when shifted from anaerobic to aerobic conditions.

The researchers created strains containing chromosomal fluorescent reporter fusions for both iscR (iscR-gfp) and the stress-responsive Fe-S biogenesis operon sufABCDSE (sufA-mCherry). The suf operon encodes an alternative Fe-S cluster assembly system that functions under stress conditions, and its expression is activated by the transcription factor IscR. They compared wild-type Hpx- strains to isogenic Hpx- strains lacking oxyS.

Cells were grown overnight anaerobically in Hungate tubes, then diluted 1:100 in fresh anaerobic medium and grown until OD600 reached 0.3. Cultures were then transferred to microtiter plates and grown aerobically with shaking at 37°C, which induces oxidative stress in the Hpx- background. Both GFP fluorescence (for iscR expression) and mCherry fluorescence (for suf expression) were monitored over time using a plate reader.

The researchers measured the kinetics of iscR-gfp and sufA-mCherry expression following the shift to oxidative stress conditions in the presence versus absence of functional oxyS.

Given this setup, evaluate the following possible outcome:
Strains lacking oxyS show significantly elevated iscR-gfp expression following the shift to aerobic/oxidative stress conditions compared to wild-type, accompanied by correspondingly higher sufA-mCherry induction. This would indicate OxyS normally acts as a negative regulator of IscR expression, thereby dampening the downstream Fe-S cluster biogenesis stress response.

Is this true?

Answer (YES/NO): NO